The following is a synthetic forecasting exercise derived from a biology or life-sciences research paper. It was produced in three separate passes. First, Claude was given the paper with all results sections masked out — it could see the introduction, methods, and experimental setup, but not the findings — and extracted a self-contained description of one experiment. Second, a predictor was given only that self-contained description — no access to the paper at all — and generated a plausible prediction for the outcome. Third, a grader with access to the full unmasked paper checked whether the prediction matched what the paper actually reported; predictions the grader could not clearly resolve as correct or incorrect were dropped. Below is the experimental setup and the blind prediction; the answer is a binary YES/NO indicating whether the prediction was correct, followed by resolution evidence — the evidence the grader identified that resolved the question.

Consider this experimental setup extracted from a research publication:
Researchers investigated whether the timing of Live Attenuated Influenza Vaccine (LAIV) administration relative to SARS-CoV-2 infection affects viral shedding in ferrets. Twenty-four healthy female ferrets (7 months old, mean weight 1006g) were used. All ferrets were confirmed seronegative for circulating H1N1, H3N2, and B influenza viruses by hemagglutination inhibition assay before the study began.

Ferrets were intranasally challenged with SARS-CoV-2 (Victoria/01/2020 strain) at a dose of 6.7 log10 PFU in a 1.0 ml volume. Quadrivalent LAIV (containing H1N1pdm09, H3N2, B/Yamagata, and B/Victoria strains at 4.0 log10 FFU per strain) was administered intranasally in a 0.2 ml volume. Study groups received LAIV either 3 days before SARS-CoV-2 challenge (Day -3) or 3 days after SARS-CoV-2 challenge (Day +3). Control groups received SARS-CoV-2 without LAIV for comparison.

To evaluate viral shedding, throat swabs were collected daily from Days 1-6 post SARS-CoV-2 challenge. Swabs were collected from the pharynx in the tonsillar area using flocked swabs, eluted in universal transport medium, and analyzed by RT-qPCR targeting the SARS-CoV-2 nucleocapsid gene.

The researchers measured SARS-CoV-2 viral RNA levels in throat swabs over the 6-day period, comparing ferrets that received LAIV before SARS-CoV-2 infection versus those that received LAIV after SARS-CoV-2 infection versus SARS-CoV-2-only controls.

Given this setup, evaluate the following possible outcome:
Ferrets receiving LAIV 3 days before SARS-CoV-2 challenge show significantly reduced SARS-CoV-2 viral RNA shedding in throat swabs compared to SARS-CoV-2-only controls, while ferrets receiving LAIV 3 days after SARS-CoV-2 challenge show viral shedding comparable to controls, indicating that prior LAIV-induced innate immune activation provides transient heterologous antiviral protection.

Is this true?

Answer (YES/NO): YES